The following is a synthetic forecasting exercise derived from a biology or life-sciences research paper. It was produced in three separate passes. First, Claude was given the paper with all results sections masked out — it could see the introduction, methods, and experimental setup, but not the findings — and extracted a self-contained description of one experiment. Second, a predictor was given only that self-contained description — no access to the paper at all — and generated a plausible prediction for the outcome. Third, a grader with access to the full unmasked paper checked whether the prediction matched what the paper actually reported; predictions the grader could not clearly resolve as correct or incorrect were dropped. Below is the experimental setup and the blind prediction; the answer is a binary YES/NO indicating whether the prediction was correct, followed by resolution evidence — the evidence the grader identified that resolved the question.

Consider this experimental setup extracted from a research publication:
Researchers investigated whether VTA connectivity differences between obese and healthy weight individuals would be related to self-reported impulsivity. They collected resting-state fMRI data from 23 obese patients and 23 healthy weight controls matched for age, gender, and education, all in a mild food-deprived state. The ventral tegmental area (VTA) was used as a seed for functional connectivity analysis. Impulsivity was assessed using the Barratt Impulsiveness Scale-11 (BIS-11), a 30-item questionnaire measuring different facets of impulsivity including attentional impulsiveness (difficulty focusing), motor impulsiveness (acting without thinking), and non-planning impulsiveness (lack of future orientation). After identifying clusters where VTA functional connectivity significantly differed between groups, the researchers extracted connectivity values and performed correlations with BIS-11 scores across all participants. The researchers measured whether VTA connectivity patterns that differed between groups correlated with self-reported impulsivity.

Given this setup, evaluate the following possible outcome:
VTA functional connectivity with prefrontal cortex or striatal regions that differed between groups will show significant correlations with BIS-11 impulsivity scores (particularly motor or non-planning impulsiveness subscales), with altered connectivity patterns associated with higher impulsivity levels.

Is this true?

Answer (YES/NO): NO